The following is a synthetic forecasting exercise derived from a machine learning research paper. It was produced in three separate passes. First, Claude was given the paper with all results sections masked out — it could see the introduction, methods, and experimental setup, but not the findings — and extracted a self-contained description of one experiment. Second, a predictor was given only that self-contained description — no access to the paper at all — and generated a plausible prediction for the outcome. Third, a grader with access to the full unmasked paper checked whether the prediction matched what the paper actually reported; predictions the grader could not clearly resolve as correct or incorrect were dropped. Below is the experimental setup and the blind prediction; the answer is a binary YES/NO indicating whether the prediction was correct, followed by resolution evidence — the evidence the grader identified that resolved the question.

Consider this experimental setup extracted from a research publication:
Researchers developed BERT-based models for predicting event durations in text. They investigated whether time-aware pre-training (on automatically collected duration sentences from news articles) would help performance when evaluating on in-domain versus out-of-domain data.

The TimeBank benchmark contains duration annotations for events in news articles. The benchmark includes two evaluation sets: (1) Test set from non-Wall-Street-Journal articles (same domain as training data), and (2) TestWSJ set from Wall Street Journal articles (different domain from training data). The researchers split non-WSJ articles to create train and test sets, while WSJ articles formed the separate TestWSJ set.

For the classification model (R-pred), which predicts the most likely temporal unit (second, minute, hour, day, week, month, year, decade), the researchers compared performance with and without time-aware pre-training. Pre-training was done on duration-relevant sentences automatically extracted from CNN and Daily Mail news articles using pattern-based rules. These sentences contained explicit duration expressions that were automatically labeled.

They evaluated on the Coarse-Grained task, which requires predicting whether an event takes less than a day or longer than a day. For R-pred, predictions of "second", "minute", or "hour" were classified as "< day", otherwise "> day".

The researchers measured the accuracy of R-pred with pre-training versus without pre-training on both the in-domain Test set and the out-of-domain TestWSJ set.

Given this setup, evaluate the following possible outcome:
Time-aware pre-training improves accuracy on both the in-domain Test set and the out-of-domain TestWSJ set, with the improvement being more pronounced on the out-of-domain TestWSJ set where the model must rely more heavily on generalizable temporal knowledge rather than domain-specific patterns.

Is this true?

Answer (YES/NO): NO